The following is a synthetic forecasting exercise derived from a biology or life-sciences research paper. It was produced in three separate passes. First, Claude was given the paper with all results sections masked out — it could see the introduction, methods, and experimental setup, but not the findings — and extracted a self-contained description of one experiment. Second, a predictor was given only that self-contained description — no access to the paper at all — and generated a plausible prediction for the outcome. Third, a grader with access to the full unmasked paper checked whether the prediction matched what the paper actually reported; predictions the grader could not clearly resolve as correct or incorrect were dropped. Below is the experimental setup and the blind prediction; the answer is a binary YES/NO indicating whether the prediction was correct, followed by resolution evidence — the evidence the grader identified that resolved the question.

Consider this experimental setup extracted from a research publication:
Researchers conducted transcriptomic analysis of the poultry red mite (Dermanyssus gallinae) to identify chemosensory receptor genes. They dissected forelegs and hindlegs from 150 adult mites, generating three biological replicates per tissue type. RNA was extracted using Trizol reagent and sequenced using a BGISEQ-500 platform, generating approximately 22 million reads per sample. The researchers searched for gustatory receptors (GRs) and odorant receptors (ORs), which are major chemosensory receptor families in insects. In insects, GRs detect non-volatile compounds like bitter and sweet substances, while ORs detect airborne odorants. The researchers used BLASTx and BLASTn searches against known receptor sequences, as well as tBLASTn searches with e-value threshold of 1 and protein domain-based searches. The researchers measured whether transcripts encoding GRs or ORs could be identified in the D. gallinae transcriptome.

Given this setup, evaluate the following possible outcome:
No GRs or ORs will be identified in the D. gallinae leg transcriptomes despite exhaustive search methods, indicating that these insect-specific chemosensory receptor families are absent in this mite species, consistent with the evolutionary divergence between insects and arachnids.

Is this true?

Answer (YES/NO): YES